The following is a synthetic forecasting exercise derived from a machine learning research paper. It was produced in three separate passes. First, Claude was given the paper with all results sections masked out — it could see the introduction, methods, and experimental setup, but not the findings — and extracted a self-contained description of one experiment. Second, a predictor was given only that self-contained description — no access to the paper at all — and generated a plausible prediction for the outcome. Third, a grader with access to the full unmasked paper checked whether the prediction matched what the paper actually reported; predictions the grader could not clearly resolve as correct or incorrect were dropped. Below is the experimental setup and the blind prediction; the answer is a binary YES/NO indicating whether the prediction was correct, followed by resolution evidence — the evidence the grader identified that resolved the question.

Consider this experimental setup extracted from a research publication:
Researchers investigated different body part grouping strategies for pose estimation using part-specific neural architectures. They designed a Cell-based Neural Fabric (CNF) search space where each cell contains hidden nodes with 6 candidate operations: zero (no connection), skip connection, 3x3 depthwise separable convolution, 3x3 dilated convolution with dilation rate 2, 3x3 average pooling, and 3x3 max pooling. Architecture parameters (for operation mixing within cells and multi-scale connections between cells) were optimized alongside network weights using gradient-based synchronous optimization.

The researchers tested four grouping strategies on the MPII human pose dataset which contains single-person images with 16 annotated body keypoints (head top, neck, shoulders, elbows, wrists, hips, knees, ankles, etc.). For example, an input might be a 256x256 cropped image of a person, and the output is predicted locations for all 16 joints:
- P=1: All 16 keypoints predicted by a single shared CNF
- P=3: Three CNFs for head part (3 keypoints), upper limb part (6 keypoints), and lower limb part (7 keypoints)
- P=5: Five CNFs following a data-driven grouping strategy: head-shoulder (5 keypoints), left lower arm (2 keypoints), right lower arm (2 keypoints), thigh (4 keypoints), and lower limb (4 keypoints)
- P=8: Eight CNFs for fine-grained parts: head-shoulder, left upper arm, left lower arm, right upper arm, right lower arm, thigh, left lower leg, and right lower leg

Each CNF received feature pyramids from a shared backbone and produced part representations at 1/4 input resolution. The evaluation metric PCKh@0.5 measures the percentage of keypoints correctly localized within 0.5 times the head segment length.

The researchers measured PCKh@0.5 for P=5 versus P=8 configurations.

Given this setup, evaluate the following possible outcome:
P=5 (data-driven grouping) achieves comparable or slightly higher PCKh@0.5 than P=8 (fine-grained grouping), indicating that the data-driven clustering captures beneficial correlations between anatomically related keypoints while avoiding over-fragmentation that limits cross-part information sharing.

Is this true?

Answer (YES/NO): NO